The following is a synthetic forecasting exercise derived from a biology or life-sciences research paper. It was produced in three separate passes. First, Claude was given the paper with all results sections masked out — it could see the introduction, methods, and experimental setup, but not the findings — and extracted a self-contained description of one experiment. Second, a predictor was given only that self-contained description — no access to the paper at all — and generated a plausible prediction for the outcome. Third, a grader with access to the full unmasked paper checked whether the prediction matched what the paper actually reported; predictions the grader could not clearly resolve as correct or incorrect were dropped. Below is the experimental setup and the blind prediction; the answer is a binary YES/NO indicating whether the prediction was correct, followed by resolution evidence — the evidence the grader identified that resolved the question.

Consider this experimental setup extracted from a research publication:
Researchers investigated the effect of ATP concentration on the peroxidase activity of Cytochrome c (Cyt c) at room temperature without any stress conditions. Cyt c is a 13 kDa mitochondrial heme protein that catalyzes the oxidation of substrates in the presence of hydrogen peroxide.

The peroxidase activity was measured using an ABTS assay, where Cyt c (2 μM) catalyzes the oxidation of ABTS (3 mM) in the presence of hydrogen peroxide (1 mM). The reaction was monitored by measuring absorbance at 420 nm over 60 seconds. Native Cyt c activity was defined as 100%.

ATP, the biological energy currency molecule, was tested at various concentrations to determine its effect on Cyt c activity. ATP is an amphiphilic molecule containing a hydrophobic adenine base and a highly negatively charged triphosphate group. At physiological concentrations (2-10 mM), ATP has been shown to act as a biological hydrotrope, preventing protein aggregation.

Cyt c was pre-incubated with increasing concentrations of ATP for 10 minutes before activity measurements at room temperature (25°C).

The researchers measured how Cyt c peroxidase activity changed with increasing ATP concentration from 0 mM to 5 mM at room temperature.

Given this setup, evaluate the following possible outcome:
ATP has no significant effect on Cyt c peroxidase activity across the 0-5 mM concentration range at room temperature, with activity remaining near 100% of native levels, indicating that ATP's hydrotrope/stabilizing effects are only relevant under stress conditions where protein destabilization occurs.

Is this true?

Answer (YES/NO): NO